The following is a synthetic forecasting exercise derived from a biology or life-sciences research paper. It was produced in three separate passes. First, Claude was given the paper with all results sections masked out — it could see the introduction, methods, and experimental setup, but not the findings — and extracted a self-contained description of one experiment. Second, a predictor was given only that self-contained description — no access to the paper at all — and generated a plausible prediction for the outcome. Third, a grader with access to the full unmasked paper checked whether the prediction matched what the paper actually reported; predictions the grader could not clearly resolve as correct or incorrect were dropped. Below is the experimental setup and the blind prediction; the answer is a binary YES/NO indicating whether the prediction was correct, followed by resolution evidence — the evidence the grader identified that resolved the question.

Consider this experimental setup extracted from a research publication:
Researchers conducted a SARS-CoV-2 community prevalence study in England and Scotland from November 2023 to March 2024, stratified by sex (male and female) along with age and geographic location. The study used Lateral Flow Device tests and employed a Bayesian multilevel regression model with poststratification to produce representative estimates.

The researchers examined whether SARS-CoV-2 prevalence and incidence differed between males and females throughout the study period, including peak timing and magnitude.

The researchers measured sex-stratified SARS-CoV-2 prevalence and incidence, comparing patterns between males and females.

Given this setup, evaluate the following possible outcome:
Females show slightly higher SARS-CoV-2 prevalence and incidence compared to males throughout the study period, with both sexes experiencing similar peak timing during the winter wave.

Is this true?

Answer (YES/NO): NO